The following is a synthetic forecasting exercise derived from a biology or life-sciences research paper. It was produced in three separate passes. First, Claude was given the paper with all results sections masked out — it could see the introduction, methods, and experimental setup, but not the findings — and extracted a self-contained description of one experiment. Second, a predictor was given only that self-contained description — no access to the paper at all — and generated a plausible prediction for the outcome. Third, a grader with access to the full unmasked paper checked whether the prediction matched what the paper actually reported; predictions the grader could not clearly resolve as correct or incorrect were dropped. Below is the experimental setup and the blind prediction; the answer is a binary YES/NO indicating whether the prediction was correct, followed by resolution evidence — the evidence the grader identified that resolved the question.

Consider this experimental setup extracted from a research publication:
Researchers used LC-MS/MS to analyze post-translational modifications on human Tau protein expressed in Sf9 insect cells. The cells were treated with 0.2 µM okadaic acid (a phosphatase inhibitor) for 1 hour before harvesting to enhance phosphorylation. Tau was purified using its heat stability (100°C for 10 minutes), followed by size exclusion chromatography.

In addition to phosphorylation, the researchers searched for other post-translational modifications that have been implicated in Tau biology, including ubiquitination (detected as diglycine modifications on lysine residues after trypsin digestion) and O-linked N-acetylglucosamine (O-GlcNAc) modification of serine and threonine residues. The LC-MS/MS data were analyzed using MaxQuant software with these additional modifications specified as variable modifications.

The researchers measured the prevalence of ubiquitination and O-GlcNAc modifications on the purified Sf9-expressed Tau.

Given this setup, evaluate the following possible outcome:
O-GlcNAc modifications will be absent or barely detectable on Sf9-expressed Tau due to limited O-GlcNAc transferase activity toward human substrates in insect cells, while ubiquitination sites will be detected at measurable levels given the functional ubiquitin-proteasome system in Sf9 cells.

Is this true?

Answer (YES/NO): NO